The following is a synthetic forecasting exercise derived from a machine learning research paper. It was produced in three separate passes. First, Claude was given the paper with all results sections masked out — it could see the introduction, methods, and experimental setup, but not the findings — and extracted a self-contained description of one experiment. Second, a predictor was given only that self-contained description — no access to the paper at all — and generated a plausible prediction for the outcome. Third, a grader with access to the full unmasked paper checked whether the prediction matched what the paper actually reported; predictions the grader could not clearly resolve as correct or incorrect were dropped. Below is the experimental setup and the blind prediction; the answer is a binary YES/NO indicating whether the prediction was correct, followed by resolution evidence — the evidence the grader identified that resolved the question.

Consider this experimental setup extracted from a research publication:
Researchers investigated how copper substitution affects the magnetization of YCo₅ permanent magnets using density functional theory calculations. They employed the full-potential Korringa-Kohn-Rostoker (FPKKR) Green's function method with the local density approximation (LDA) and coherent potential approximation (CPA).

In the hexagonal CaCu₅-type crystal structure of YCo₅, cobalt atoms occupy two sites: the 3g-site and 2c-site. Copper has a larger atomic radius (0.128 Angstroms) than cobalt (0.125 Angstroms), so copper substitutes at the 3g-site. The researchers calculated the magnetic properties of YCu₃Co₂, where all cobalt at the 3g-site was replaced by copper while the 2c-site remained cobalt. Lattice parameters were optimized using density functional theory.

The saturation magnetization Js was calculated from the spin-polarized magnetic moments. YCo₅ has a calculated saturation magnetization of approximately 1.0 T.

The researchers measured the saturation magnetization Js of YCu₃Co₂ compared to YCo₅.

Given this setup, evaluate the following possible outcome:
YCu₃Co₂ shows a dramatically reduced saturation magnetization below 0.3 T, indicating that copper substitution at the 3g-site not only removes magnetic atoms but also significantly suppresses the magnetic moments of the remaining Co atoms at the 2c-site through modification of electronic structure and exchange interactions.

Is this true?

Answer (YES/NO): YES